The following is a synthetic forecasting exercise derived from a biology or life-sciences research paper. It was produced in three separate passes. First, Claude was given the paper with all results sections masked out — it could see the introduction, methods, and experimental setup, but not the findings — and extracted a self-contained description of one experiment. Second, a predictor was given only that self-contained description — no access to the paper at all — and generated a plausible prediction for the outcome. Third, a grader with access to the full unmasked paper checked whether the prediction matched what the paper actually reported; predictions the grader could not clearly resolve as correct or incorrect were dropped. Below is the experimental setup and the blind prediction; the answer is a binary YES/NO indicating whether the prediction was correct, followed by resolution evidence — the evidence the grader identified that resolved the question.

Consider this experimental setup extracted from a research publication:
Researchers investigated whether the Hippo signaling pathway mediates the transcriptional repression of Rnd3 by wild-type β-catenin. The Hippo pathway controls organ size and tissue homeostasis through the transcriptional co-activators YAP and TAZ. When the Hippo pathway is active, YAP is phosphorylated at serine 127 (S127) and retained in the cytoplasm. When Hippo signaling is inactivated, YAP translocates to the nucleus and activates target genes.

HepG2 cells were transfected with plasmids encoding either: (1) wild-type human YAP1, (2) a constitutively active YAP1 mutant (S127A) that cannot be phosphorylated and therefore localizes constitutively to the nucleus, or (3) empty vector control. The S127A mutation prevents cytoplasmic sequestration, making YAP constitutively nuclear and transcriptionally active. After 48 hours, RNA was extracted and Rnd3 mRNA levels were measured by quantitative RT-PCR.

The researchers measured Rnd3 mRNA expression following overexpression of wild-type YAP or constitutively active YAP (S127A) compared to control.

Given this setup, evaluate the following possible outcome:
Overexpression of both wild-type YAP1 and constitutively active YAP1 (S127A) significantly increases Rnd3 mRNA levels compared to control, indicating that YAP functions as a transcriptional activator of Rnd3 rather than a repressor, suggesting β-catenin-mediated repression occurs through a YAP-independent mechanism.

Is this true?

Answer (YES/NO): NO